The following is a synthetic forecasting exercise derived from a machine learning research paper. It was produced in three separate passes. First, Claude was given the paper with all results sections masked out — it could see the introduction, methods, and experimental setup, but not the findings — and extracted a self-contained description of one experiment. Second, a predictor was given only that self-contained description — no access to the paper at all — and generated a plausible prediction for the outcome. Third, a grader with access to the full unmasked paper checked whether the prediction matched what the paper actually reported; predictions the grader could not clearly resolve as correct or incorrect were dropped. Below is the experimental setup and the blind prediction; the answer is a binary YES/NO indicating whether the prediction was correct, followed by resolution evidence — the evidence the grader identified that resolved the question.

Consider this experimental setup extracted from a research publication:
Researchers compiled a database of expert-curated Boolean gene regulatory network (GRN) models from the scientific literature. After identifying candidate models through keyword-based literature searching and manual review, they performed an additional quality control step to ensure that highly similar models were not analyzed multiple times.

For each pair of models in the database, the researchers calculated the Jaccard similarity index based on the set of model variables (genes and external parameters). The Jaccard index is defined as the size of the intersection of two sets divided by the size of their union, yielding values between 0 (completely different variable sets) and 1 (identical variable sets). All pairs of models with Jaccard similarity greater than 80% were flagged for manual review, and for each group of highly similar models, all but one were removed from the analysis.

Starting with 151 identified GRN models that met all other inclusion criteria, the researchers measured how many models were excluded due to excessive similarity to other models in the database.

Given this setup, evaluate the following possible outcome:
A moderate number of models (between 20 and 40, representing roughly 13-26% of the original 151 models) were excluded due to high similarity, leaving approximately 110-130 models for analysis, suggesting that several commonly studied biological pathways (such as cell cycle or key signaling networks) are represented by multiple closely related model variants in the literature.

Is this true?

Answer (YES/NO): NO